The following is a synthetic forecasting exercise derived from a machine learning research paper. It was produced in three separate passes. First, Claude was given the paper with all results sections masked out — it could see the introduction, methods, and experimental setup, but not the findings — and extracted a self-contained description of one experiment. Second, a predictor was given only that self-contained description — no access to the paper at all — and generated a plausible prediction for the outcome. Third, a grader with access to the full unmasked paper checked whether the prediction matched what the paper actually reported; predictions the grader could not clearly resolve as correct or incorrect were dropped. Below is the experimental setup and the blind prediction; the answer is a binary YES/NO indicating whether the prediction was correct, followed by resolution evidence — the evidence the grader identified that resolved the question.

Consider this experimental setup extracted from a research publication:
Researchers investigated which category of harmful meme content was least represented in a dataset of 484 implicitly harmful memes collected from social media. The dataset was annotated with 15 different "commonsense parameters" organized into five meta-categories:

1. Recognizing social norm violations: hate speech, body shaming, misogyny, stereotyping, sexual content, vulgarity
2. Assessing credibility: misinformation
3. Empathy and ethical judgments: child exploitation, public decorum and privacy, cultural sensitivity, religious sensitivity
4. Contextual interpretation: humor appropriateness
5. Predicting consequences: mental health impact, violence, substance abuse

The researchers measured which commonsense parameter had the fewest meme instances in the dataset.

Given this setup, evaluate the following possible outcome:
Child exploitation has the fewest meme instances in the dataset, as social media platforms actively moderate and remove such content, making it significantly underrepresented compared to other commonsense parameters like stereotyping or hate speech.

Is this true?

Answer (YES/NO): NO